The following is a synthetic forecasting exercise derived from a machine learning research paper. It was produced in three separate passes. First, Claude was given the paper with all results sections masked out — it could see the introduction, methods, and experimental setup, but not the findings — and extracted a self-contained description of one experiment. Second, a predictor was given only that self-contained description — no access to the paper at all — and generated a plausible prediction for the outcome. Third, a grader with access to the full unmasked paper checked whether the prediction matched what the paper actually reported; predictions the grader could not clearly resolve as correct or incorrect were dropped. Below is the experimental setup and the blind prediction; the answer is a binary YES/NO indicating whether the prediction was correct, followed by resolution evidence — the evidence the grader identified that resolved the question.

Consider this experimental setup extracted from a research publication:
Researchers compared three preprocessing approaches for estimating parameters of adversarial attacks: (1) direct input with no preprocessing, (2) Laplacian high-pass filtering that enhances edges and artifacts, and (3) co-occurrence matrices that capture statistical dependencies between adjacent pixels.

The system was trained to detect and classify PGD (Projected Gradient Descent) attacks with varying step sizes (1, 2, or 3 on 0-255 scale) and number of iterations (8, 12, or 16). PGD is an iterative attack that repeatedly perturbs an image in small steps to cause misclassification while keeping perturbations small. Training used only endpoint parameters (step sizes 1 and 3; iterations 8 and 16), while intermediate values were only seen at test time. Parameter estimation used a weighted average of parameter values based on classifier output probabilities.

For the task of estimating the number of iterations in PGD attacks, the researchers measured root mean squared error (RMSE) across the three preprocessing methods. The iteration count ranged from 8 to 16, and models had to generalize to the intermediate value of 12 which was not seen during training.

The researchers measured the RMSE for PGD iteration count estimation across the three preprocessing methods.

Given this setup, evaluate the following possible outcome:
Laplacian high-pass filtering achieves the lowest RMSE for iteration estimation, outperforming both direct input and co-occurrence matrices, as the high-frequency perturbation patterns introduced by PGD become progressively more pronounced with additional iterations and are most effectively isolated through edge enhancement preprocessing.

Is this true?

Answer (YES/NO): NO